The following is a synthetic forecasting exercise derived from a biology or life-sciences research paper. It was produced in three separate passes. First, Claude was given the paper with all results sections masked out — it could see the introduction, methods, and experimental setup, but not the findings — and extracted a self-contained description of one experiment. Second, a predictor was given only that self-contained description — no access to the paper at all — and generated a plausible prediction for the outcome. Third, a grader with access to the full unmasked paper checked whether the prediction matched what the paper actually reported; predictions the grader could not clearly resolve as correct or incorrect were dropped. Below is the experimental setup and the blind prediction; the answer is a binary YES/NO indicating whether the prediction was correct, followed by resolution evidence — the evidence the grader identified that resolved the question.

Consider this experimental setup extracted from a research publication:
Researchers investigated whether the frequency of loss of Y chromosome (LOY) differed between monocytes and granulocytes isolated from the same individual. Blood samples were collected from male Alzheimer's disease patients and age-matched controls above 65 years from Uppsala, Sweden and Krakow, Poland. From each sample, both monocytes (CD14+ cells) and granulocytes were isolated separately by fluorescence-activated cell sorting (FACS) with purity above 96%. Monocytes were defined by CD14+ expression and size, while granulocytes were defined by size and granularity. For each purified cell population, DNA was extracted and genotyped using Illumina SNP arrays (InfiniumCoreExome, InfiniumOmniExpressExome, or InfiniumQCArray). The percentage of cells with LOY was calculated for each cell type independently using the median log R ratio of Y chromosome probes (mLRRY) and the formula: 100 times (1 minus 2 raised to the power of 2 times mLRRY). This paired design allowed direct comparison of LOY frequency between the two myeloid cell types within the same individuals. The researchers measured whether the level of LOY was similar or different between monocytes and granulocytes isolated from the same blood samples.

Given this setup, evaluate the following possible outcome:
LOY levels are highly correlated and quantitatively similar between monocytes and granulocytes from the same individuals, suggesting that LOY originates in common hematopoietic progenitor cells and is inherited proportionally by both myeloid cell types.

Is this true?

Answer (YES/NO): YES